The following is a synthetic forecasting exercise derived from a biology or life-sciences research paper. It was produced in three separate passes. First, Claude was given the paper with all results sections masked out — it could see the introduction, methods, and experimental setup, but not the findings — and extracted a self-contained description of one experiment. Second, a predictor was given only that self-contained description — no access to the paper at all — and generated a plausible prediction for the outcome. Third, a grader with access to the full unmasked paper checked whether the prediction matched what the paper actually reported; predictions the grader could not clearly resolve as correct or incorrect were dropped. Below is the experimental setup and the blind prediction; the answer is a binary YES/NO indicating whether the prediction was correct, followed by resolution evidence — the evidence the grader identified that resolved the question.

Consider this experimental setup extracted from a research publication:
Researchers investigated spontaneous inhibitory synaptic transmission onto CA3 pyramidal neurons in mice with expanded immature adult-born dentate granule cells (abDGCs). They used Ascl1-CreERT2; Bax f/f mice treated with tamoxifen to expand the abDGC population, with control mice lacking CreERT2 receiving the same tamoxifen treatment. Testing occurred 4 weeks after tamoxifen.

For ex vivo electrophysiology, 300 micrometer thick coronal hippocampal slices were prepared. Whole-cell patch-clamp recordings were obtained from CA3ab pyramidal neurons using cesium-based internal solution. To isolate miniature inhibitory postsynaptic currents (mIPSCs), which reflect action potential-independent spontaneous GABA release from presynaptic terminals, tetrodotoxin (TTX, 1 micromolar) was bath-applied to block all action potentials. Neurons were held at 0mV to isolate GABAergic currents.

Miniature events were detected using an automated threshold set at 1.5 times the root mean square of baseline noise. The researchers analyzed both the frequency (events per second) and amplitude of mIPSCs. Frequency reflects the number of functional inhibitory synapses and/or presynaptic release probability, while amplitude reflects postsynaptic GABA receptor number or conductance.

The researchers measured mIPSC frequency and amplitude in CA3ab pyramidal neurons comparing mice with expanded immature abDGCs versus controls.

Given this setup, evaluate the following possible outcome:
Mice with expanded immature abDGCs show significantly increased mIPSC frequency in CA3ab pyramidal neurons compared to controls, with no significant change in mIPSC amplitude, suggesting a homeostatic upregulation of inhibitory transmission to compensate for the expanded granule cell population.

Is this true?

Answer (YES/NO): YES